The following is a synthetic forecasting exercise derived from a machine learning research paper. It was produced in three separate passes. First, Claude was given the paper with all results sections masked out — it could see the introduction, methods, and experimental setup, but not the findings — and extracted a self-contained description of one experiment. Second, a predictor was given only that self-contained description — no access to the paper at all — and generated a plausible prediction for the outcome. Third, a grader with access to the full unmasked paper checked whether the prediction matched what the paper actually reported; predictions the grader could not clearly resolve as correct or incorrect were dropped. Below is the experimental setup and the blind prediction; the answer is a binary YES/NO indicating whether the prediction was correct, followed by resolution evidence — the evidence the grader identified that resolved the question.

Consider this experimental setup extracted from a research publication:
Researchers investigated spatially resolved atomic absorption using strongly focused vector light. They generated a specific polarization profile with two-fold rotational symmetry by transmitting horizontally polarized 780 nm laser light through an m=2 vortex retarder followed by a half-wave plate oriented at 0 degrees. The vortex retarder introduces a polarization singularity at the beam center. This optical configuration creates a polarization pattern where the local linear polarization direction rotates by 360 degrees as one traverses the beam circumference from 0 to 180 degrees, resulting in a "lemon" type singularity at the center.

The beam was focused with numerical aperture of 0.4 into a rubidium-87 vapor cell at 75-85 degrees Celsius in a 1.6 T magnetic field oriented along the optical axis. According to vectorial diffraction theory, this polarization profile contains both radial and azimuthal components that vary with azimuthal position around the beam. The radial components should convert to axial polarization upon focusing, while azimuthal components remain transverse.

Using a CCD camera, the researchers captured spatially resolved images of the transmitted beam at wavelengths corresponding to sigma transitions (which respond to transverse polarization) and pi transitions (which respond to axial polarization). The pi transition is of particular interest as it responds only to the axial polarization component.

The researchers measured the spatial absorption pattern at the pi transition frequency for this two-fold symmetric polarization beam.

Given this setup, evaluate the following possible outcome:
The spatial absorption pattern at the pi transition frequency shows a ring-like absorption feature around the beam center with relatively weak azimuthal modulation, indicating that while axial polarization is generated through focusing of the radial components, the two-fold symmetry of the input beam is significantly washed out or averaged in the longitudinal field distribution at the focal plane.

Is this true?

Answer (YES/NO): NO